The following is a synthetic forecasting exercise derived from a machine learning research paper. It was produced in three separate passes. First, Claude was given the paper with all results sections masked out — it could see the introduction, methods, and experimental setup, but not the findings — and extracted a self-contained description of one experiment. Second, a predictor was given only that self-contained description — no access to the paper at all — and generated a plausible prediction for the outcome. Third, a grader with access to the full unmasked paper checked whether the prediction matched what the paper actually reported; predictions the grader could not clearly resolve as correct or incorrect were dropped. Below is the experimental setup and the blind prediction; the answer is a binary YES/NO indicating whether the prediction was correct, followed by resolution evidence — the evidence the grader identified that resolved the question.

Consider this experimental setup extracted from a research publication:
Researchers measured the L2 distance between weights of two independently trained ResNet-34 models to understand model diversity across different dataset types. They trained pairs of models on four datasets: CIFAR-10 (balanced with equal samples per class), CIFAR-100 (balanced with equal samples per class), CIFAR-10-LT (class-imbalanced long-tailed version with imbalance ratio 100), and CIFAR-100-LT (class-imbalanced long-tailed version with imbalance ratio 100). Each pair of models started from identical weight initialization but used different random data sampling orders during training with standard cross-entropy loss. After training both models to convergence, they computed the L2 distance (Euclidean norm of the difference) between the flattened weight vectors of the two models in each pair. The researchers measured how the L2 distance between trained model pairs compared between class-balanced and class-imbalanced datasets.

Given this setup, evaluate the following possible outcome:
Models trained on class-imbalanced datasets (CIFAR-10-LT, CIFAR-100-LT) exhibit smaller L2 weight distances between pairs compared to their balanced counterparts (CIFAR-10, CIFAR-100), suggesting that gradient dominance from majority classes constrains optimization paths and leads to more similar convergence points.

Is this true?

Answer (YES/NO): NO